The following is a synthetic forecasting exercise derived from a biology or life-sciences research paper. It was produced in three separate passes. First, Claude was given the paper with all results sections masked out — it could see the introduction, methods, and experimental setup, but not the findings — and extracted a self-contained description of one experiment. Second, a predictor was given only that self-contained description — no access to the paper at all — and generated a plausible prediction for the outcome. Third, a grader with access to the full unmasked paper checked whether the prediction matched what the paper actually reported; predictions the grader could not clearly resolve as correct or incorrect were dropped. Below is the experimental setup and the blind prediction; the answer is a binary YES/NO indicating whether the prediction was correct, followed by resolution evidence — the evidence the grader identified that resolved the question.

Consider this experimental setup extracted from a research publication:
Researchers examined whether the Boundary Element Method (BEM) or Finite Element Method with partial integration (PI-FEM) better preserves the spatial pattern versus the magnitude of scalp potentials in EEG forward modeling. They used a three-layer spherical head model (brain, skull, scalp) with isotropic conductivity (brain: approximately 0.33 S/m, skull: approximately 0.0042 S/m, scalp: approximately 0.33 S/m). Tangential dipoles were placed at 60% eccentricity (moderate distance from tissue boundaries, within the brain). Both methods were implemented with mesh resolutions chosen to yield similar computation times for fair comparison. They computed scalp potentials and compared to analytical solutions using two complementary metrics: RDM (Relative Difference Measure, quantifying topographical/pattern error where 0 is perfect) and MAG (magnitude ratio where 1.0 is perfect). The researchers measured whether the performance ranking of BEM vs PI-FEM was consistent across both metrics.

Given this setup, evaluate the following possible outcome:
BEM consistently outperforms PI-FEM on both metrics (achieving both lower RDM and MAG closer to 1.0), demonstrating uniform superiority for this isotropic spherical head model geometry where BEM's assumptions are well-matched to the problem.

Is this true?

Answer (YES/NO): YES